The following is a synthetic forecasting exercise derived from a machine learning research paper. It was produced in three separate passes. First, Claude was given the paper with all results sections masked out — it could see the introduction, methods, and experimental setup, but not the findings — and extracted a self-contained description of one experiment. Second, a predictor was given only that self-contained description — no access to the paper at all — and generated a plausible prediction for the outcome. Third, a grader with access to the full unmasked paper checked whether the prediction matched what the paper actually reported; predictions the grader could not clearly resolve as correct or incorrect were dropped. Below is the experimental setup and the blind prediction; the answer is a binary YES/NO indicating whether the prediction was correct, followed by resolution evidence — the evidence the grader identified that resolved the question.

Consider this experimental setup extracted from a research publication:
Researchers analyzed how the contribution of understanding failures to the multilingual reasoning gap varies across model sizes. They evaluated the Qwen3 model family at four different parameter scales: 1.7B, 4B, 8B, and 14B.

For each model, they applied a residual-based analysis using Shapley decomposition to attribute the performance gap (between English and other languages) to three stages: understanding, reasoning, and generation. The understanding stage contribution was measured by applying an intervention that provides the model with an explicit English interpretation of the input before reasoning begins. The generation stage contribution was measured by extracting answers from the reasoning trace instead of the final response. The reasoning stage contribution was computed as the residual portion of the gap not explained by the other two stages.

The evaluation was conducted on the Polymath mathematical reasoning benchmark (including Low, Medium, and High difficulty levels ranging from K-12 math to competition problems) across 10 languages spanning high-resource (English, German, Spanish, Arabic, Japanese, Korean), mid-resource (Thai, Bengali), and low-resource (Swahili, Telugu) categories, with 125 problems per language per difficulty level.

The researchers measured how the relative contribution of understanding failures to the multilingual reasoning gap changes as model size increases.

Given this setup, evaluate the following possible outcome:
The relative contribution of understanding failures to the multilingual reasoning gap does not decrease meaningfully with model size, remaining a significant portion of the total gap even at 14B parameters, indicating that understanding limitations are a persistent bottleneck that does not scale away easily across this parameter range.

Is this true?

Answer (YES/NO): YES